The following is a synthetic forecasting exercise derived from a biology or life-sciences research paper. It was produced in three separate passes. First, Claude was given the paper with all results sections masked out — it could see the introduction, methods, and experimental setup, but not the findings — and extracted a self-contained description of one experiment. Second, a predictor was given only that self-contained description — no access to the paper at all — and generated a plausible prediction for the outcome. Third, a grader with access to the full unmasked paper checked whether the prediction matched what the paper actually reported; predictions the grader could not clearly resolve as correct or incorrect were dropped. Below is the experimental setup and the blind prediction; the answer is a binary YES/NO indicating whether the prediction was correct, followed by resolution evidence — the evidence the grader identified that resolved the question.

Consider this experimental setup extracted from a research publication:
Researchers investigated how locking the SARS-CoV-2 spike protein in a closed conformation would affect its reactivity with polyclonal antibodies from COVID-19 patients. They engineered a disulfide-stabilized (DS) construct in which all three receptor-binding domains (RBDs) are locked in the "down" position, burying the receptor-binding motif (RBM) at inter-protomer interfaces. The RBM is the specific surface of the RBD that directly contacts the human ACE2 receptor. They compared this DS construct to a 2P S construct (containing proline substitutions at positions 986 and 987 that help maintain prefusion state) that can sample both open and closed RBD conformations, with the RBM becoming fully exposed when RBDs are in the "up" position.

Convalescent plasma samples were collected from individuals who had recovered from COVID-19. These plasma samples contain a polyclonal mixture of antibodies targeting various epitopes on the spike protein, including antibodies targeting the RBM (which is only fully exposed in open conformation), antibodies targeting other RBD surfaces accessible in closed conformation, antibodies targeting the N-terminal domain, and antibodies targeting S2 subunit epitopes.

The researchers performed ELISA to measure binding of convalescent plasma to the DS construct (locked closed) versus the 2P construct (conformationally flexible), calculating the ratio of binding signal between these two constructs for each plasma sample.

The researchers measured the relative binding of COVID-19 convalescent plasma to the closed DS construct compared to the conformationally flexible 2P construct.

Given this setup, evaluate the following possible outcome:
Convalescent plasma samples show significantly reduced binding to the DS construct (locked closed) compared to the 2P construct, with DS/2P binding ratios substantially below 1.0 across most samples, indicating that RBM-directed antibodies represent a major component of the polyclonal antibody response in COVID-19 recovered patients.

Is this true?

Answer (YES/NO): YES